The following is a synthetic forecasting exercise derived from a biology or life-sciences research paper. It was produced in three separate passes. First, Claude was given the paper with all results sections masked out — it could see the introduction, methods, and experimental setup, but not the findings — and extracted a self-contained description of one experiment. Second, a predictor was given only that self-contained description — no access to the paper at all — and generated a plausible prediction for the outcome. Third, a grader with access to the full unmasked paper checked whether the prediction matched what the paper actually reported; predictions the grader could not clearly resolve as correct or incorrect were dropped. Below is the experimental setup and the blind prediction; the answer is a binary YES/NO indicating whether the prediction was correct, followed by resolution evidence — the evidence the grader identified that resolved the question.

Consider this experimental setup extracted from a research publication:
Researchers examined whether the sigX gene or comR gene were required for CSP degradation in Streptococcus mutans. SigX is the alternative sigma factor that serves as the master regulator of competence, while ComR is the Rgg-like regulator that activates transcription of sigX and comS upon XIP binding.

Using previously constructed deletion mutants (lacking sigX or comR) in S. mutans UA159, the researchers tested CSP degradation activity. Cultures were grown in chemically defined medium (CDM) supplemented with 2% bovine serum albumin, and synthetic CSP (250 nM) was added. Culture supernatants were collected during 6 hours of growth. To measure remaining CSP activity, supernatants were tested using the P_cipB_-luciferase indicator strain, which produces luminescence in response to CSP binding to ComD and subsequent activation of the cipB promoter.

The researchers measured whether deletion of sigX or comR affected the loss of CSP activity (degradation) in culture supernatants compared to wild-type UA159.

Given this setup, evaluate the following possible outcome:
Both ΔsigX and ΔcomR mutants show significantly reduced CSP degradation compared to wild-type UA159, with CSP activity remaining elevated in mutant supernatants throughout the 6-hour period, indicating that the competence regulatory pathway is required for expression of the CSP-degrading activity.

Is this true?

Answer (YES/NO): NO